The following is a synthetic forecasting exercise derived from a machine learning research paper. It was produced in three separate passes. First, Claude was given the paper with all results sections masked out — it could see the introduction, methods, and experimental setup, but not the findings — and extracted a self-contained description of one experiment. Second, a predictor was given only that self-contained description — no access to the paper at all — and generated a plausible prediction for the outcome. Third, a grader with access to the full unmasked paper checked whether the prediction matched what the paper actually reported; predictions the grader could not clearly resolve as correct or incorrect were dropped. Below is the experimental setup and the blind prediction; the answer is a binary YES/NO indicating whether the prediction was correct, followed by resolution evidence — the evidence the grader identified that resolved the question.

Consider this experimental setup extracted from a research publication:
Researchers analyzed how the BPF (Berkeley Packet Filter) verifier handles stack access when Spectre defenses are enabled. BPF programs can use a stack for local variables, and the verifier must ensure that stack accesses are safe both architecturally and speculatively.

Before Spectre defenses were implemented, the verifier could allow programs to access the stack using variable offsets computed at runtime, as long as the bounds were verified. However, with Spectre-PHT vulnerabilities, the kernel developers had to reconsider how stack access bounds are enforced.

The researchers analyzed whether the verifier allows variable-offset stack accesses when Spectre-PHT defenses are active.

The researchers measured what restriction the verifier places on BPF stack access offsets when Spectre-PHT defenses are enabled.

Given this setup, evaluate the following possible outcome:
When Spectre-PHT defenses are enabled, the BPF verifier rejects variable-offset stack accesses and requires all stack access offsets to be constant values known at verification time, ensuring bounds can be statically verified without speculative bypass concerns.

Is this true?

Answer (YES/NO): YES